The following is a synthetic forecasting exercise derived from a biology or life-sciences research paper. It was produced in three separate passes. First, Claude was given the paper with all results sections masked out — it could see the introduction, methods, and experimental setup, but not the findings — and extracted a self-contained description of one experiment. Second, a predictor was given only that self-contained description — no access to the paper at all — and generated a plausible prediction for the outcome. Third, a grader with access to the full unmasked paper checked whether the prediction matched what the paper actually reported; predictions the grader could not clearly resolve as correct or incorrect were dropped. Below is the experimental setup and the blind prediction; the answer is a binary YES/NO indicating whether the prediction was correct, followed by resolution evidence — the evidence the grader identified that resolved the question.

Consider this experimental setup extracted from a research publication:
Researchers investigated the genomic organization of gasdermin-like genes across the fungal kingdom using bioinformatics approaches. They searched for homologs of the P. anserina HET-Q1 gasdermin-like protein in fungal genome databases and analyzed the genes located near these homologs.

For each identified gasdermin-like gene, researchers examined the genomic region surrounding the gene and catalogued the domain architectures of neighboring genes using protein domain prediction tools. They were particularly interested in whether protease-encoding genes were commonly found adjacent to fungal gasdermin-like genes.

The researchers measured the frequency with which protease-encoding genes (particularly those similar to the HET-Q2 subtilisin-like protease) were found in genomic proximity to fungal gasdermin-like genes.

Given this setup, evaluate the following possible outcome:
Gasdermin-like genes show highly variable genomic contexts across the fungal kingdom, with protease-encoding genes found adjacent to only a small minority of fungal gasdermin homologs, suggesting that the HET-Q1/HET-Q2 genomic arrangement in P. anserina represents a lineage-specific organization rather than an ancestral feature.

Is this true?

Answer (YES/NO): NO